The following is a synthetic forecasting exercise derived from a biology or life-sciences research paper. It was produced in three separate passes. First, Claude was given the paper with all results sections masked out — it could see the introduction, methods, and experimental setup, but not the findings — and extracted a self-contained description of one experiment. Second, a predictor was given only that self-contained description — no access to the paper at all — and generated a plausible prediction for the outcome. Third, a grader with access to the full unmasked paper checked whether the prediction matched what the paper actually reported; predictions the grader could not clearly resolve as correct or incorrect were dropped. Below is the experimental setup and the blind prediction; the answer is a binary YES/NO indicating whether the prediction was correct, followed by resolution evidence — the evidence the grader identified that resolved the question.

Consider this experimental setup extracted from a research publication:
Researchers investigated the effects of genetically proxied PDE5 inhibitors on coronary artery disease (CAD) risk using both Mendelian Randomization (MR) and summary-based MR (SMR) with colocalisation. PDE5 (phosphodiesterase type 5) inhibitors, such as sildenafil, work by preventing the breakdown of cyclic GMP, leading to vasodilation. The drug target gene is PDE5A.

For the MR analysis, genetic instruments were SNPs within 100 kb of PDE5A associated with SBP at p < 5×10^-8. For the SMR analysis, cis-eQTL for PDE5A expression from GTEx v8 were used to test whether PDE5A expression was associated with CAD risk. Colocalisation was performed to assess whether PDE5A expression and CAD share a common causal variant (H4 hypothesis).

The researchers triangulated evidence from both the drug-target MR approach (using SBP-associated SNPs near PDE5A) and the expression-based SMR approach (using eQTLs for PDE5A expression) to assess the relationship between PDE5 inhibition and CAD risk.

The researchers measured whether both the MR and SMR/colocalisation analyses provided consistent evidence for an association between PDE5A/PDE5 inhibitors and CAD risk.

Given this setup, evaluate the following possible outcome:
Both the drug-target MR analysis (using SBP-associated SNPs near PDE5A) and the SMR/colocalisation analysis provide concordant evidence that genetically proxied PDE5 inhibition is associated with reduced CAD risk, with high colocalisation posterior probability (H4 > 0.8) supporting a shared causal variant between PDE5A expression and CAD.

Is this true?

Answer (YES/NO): NO